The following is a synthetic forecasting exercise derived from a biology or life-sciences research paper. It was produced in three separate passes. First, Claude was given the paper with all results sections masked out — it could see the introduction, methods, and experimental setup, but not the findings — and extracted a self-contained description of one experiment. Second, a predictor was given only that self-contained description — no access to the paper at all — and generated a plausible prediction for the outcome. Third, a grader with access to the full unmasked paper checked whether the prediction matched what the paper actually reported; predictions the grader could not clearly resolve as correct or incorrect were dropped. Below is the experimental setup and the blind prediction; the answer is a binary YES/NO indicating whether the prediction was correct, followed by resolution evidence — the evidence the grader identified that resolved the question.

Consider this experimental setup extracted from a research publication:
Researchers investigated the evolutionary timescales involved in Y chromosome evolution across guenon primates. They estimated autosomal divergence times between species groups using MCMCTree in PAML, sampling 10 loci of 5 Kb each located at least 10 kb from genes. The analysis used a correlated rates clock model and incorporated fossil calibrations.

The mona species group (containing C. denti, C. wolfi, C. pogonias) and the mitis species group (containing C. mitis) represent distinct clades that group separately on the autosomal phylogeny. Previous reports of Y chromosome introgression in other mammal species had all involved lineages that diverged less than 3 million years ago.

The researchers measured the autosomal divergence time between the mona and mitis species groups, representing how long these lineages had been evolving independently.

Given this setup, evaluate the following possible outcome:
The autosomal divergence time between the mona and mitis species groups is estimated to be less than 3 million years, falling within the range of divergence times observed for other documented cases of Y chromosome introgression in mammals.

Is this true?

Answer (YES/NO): NO